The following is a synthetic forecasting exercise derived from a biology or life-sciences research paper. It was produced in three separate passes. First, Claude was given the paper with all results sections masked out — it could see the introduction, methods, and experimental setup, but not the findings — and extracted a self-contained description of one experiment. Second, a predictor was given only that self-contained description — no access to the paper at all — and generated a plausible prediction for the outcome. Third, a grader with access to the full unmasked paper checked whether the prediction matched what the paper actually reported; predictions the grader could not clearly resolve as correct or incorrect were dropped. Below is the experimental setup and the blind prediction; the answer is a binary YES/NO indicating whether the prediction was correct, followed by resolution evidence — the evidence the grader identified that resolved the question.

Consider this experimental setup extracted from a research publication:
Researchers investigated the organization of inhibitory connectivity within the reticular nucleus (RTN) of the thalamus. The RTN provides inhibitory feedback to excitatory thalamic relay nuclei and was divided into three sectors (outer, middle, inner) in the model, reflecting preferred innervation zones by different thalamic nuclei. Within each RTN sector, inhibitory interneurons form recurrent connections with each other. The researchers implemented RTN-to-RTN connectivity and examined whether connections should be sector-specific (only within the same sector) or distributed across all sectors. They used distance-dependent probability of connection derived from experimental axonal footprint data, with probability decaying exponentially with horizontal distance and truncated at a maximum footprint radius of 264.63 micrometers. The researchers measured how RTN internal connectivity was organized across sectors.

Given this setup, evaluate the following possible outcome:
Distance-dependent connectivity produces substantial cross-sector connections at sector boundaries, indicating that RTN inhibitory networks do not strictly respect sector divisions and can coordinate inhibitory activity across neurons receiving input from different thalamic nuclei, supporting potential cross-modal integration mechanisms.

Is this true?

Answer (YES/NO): NO